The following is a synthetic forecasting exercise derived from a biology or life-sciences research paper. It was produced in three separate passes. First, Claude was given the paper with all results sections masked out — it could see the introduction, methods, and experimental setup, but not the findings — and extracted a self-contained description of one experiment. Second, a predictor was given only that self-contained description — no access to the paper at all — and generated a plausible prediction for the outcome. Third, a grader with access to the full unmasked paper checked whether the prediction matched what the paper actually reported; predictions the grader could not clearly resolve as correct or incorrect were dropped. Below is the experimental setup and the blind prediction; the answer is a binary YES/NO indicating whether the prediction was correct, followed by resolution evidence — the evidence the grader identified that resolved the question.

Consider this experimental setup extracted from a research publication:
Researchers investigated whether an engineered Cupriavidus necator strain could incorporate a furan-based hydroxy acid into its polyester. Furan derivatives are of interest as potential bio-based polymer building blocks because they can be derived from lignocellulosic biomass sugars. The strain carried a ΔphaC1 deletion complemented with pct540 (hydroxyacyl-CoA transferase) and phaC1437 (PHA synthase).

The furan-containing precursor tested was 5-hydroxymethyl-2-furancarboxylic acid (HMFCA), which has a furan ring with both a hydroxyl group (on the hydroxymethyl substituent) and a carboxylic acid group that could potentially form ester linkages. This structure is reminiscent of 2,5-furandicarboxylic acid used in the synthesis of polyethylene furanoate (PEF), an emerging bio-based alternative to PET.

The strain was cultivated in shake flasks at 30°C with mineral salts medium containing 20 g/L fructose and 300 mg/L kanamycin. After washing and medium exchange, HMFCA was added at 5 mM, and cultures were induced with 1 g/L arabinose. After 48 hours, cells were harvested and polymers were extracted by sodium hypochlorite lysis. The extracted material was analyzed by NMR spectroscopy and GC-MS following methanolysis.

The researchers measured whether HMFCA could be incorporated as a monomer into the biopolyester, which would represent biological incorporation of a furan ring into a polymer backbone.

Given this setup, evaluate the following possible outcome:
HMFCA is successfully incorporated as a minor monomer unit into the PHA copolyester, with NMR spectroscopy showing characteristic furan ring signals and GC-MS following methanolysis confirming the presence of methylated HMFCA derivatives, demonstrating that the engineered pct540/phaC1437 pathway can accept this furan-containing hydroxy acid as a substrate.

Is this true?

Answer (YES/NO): NO